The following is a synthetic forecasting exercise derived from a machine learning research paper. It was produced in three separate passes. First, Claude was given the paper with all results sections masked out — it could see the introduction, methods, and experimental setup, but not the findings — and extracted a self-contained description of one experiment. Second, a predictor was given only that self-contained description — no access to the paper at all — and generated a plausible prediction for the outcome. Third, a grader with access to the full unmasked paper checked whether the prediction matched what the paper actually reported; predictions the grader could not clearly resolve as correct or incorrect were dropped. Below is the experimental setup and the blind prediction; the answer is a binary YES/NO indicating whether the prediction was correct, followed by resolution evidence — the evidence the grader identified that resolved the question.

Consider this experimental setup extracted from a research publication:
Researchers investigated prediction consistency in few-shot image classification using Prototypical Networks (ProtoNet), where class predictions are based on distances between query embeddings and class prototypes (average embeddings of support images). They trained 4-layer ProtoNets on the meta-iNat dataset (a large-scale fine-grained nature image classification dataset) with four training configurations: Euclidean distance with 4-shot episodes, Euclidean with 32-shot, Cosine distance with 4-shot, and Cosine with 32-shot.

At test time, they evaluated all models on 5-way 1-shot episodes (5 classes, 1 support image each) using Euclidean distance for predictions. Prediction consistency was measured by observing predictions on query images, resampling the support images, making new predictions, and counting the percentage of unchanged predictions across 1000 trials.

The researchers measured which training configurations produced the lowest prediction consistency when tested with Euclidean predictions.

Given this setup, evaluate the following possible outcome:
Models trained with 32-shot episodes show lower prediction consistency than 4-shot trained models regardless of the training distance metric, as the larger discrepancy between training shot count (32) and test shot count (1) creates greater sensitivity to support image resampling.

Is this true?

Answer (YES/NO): YES